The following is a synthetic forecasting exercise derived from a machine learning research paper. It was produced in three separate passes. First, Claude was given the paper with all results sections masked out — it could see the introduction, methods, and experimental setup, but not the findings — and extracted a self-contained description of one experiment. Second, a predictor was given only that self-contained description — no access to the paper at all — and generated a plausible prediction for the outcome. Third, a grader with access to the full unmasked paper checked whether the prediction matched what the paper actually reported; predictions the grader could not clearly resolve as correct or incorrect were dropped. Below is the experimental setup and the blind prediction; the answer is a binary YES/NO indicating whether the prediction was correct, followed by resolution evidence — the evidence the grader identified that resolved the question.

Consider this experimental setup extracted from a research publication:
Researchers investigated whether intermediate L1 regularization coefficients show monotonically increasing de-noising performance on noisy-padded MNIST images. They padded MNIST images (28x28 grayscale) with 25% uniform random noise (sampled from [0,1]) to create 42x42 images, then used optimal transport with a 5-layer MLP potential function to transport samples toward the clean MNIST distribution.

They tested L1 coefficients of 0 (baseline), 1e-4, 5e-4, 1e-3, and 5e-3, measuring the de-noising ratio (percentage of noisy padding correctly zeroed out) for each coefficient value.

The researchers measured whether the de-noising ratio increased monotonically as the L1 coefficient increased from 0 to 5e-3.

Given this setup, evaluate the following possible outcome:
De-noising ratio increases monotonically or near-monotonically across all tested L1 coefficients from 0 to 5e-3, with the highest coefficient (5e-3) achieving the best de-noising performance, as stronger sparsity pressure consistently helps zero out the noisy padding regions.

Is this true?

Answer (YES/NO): YES